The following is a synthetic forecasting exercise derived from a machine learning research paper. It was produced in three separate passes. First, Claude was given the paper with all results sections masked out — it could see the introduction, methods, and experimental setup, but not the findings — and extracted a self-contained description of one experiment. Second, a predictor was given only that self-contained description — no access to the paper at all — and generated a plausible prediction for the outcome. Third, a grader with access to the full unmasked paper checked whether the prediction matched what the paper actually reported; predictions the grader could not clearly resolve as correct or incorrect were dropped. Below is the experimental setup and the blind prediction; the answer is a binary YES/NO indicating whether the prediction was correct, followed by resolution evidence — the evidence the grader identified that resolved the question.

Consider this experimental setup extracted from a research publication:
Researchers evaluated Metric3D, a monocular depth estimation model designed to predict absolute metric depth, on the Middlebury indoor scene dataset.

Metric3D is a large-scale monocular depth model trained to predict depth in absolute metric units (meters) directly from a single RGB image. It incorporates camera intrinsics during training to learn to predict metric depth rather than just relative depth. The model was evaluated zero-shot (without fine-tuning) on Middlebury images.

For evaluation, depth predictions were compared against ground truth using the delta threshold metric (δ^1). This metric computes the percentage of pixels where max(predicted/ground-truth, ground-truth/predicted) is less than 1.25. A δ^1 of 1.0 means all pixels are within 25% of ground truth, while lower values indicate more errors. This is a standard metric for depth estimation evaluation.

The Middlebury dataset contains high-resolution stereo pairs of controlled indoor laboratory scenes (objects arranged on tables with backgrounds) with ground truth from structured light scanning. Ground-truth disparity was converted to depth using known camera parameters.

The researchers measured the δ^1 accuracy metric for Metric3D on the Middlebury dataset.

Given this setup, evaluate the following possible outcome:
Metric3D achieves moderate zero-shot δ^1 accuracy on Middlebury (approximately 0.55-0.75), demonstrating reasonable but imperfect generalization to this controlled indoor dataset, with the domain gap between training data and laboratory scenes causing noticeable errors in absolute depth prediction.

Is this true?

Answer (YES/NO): NO